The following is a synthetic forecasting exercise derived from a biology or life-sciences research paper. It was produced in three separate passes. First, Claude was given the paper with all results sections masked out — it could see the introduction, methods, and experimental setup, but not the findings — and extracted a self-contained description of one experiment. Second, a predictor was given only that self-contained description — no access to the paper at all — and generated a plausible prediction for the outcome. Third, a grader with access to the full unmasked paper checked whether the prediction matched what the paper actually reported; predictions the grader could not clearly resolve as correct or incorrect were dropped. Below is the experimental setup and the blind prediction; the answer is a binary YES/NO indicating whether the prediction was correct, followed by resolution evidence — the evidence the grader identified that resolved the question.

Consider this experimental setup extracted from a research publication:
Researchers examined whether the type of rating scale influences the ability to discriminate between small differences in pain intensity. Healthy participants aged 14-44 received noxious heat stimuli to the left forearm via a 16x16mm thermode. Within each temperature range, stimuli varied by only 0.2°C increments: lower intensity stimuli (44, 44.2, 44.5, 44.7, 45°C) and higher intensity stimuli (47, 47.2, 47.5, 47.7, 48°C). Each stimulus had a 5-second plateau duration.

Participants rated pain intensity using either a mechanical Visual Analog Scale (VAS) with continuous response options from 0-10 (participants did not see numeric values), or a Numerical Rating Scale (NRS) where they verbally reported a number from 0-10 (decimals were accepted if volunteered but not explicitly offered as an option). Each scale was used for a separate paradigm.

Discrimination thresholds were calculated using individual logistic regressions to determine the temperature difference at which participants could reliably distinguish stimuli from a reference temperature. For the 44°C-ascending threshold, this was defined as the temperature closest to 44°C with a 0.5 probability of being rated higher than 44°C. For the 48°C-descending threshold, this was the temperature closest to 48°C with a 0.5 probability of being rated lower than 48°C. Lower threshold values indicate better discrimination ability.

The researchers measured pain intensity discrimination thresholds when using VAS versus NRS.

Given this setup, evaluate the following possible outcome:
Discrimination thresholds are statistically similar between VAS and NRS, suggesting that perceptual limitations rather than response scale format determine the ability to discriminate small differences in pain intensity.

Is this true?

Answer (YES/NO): YES